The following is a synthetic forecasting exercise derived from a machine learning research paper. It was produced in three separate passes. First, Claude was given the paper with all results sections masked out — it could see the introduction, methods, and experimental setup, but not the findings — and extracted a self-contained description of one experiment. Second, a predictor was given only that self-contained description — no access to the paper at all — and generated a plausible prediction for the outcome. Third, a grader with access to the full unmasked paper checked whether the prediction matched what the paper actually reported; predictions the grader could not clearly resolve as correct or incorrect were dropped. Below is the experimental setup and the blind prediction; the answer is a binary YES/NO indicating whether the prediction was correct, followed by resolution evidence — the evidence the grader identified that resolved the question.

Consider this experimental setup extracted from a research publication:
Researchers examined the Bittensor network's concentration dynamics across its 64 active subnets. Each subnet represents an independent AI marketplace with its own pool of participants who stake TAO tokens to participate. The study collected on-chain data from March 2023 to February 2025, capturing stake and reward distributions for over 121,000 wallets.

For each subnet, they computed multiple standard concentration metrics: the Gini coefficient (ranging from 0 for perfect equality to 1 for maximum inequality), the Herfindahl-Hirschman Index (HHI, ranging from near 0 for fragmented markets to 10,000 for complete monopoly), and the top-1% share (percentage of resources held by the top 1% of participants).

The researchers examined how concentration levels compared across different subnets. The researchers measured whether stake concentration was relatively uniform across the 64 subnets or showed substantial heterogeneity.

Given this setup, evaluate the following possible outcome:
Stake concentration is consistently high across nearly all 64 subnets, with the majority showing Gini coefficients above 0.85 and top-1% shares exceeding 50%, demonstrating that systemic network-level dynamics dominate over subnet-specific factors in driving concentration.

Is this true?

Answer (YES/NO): YES